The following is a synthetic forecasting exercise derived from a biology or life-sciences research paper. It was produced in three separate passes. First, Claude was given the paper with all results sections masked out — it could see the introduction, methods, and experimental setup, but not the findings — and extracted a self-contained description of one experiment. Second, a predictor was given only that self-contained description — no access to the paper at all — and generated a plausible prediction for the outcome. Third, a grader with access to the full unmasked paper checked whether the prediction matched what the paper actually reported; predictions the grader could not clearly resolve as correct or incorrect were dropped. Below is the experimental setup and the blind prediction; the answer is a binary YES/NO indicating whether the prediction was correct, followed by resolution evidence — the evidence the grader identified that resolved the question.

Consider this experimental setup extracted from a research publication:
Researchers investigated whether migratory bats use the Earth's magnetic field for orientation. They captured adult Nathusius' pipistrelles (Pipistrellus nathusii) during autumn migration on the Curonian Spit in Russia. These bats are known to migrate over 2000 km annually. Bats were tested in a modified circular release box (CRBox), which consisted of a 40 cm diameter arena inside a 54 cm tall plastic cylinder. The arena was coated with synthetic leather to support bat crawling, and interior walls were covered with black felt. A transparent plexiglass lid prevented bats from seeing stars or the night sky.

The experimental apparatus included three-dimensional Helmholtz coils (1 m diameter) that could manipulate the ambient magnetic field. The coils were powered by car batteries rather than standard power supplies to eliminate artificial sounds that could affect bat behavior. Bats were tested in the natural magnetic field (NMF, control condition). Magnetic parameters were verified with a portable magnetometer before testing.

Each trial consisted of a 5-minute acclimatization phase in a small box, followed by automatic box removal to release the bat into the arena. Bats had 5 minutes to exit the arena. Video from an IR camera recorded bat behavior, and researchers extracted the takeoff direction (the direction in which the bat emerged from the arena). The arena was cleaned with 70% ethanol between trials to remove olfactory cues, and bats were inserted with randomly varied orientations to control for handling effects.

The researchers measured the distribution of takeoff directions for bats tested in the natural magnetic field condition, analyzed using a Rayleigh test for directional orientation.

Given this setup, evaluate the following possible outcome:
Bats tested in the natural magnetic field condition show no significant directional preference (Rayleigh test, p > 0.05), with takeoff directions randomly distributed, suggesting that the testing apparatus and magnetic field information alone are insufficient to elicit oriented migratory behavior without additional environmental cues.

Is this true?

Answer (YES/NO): NO